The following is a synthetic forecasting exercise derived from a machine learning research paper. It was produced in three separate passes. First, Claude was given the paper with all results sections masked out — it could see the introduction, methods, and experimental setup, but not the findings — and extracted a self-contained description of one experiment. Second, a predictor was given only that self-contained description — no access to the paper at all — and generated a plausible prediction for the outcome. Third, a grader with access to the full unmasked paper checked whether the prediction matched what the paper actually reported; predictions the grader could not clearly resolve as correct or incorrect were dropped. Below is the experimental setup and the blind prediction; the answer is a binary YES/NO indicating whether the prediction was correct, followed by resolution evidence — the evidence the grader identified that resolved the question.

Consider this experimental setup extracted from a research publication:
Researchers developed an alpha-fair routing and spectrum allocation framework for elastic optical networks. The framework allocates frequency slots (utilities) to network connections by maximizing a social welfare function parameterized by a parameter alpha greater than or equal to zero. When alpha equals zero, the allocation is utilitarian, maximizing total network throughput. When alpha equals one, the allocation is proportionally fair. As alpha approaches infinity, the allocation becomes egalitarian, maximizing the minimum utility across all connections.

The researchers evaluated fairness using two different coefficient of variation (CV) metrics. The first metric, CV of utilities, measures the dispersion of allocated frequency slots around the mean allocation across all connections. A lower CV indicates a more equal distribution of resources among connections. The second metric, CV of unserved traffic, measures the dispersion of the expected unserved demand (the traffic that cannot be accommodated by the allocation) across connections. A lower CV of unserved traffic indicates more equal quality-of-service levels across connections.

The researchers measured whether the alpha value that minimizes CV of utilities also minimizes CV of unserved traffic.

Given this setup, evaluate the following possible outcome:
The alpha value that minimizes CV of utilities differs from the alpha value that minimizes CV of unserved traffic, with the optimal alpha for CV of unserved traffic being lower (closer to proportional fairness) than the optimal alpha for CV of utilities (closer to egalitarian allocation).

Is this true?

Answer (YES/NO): NO